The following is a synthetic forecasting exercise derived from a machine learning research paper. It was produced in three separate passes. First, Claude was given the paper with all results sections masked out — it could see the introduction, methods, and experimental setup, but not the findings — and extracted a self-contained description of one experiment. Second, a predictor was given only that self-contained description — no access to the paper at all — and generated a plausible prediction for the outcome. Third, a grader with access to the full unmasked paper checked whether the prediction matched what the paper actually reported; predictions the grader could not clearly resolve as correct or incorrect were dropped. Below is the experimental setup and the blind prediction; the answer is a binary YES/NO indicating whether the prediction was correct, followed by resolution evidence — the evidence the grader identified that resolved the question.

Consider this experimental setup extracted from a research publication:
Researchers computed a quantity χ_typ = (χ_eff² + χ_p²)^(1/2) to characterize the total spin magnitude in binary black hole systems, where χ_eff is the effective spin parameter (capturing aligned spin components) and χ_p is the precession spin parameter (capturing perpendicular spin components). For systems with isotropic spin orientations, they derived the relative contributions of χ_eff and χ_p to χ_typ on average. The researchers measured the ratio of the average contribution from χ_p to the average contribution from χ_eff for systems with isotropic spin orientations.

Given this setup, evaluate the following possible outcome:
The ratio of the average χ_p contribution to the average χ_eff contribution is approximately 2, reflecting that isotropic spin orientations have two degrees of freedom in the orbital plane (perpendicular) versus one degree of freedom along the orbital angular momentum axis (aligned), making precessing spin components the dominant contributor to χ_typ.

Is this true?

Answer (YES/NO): NO